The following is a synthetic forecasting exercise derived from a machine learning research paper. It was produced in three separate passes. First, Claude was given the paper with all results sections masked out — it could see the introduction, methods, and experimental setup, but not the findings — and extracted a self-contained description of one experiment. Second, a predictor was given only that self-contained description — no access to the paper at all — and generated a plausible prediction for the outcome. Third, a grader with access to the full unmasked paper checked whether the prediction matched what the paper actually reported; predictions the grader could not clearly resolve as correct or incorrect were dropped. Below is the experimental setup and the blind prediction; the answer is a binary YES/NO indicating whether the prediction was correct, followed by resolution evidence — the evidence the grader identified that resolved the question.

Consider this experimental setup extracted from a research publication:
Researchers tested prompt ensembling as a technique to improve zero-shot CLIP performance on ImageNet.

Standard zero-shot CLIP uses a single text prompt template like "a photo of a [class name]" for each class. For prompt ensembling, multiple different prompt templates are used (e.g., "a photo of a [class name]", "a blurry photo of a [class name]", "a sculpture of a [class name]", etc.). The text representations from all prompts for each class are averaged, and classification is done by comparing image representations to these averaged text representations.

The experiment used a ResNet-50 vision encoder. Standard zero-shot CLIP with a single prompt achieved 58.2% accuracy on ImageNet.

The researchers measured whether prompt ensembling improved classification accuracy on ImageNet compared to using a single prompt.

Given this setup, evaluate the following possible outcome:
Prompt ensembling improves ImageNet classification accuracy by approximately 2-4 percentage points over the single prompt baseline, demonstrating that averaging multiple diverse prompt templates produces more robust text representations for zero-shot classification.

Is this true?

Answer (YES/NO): YES